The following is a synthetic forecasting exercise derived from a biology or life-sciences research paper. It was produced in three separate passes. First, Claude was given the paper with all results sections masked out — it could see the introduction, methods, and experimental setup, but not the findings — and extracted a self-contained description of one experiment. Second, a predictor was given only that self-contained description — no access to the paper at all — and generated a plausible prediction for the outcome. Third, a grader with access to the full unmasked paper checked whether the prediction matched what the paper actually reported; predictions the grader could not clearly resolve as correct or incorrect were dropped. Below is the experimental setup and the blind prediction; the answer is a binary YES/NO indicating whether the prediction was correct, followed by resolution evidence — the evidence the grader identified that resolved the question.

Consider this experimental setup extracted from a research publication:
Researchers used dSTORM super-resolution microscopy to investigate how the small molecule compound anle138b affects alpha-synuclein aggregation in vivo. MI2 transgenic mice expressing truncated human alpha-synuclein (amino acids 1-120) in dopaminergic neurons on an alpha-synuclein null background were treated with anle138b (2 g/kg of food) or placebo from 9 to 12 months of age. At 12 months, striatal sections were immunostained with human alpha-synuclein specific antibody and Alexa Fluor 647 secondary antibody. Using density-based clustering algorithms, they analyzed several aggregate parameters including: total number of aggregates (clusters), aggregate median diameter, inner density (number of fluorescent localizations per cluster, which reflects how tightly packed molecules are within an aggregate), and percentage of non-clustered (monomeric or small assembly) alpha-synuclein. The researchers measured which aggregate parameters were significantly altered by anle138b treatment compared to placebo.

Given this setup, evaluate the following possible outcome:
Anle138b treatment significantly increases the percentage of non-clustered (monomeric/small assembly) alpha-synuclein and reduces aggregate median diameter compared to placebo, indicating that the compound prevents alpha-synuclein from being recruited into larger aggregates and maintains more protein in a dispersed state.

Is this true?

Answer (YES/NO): NO